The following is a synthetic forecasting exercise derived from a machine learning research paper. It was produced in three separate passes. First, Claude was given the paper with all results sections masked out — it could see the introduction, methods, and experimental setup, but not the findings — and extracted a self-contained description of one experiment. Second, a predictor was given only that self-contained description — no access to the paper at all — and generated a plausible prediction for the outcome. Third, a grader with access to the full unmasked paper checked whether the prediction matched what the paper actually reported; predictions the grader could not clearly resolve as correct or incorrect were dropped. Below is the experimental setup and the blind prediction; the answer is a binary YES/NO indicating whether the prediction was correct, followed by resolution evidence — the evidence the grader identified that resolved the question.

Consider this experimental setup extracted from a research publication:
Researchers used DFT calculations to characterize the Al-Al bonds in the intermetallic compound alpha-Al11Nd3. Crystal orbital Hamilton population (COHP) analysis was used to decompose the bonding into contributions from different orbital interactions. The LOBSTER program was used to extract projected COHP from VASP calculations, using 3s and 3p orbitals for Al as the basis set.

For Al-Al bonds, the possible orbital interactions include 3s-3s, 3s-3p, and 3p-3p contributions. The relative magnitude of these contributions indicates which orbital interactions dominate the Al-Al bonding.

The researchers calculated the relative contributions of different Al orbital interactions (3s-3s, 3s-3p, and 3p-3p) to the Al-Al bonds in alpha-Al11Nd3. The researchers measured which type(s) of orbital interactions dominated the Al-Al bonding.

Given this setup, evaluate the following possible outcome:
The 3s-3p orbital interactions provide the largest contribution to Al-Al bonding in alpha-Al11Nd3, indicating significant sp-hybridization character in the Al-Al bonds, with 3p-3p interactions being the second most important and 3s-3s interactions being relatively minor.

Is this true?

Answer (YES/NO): YES